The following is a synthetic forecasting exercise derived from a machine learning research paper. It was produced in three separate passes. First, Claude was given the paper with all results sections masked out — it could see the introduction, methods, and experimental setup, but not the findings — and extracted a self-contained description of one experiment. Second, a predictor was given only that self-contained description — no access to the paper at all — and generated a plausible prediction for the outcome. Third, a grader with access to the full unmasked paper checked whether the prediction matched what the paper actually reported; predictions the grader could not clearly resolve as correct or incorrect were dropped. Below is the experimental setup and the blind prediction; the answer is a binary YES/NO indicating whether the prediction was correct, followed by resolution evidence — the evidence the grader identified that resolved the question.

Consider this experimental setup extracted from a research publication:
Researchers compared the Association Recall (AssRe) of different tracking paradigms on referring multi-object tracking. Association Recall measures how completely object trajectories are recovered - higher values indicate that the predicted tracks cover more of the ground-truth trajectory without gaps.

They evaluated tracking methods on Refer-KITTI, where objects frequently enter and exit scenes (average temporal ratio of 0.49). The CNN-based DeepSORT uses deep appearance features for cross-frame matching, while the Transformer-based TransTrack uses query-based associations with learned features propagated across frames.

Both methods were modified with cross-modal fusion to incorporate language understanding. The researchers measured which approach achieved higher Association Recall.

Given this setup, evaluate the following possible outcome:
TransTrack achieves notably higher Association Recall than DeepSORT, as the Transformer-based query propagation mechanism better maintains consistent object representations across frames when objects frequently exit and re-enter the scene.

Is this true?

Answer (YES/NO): YES